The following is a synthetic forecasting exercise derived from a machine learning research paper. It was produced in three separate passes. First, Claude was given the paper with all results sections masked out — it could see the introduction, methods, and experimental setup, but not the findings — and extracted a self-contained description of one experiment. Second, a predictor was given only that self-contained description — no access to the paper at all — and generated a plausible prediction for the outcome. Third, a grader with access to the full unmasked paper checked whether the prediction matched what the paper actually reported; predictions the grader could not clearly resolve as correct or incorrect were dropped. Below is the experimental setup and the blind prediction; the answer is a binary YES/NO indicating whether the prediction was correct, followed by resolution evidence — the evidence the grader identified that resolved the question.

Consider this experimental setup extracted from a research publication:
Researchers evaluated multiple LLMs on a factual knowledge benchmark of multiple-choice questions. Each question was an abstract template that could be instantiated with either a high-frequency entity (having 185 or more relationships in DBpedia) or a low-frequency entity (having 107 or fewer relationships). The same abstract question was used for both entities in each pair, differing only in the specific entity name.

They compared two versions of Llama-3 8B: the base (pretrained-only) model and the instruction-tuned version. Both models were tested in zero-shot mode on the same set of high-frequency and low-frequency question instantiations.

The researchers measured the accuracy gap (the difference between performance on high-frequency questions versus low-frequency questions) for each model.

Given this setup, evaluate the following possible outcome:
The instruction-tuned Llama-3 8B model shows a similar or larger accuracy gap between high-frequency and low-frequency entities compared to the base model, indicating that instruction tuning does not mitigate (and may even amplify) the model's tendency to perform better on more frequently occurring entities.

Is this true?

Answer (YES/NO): NO